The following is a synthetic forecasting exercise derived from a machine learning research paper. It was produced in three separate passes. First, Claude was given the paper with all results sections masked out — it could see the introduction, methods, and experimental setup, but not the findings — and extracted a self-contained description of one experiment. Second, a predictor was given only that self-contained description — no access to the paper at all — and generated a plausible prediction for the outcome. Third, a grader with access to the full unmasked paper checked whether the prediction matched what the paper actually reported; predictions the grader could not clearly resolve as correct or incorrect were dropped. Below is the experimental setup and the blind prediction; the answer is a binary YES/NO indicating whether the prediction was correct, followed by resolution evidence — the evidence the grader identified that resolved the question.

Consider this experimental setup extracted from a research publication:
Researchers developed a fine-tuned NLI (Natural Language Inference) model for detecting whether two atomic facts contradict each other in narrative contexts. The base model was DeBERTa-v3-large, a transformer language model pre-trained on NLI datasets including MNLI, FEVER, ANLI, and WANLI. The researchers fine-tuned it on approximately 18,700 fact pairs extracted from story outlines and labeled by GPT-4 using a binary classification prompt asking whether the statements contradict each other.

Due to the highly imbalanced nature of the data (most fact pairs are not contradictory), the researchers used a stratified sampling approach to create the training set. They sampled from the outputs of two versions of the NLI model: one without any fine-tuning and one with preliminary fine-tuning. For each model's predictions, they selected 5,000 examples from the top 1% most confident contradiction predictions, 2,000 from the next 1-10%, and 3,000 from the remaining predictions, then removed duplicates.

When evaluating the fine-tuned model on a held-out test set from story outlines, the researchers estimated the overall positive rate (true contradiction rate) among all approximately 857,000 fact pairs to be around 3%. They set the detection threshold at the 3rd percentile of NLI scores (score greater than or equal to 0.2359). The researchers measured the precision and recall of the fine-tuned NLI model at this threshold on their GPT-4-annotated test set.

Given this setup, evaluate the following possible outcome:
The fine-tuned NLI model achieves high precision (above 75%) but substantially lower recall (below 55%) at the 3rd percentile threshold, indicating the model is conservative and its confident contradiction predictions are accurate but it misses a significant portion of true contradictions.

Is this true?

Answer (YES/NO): NO